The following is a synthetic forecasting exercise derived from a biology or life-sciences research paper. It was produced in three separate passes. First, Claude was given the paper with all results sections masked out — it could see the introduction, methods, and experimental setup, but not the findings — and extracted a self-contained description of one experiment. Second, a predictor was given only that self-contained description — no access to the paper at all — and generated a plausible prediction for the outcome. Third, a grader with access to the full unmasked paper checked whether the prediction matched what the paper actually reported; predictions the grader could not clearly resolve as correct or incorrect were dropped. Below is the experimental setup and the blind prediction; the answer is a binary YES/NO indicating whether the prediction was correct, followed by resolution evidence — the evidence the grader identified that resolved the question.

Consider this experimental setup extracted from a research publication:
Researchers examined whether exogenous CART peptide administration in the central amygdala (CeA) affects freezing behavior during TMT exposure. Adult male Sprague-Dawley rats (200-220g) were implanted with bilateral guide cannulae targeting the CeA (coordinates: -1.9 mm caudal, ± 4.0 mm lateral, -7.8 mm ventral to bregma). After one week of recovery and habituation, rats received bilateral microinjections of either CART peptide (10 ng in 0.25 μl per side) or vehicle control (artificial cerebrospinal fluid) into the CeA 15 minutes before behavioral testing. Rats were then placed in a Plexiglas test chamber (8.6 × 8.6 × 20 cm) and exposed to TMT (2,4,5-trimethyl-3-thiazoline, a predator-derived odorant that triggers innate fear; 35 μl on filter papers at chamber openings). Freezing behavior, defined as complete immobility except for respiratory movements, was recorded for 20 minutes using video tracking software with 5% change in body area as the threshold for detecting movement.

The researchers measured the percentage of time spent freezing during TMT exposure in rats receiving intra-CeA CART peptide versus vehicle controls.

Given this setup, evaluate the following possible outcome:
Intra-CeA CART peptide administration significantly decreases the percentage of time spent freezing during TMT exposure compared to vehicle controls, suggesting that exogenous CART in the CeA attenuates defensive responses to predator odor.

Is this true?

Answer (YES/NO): NO